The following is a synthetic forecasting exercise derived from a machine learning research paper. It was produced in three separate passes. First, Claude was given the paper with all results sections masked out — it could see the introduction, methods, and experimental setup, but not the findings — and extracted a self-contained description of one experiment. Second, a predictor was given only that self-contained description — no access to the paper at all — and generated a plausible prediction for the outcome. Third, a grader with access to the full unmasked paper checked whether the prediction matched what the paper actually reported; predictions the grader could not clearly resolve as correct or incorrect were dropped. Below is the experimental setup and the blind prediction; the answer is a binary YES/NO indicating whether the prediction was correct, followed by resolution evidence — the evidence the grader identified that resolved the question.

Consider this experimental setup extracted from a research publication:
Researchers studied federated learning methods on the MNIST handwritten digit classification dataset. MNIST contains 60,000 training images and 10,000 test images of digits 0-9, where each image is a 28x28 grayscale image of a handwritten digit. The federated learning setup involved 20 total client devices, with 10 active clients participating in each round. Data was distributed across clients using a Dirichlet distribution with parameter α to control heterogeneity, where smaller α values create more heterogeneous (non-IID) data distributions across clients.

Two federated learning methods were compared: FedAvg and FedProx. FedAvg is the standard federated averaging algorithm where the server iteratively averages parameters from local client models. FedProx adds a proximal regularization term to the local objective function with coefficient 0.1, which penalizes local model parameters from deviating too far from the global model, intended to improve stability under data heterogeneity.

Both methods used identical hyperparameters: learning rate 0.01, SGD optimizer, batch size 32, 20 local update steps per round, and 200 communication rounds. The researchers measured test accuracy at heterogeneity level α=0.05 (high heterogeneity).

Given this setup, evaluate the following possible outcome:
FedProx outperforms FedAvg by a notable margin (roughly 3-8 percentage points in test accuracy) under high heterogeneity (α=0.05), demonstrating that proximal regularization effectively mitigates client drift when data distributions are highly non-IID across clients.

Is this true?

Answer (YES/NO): NO